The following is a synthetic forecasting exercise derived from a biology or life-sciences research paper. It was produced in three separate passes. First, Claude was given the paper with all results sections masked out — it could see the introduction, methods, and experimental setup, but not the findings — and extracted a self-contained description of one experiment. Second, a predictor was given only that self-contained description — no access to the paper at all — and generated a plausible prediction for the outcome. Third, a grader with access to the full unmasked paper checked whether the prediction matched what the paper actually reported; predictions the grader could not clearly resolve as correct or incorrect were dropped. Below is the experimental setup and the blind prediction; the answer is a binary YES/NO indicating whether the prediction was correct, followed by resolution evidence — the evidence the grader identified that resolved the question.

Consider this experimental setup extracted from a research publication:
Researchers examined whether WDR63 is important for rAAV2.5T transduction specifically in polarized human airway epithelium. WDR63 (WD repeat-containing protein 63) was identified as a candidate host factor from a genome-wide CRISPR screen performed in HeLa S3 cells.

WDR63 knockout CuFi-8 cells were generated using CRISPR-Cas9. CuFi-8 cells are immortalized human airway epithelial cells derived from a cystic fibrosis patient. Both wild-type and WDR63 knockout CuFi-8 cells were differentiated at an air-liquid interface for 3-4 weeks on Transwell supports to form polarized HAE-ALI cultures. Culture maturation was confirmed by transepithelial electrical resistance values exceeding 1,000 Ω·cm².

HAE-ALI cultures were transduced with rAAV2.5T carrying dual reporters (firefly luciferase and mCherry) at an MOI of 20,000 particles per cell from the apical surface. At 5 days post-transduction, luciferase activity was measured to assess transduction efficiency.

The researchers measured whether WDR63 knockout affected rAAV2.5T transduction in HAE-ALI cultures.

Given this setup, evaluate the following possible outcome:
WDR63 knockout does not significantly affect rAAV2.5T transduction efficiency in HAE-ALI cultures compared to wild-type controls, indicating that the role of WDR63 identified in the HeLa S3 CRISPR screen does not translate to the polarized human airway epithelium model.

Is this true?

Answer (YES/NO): NO